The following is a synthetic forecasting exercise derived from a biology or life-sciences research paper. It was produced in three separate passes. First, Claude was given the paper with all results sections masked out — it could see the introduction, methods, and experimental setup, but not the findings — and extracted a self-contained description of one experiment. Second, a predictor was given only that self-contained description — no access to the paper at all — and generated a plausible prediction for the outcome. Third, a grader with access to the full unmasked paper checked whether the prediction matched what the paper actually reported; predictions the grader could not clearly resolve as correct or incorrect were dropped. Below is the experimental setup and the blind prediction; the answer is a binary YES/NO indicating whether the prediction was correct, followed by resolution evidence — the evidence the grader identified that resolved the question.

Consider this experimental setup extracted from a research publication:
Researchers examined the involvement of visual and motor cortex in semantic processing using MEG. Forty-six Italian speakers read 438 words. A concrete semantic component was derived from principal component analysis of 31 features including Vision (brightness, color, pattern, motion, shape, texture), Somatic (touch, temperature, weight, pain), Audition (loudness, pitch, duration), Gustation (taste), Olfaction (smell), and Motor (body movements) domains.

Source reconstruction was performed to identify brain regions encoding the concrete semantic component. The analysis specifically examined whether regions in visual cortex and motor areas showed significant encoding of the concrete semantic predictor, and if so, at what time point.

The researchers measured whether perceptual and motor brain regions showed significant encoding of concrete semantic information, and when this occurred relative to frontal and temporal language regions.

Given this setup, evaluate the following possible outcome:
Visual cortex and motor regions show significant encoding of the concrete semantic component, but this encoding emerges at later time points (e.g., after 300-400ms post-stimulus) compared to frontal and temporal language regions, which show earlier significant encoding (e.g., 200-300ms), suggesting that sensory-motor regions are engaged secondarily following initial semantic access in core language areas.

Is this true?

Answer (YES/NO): NO